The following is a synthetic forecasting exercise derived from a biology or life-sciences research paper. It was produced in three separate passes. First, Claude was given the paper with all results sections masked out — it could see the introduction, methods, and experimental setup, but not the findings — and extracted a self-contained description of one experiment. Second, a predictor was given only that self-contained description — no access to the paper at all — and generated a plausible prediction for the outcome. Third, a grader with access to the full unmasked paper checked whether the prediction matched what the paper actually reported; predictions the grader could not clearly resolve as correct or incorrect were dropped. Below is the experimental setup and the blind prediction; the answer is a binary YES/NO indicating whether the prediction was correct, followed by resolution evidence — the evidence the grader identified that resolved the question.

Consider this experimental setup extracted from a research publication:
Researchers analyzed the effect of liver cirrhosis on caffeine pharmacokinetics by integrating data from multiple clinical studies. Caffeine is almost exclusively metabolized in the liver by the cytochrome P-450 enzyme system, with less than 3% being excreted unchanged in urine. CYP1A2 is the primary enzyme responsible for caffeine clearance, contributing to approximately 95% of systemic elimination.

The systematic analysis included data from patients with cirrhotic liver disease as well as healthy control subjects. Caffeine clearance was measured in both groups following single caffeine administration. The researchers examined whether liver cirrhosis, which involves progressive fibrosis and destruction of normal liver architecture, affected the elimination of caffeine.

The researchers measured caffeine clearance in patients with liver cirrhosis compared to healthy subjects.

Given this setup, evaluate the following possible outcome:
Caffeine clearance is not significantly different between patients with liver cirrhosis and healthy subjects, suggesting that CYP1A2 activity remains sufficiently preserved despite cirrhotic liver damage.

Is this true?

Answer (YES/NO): NO